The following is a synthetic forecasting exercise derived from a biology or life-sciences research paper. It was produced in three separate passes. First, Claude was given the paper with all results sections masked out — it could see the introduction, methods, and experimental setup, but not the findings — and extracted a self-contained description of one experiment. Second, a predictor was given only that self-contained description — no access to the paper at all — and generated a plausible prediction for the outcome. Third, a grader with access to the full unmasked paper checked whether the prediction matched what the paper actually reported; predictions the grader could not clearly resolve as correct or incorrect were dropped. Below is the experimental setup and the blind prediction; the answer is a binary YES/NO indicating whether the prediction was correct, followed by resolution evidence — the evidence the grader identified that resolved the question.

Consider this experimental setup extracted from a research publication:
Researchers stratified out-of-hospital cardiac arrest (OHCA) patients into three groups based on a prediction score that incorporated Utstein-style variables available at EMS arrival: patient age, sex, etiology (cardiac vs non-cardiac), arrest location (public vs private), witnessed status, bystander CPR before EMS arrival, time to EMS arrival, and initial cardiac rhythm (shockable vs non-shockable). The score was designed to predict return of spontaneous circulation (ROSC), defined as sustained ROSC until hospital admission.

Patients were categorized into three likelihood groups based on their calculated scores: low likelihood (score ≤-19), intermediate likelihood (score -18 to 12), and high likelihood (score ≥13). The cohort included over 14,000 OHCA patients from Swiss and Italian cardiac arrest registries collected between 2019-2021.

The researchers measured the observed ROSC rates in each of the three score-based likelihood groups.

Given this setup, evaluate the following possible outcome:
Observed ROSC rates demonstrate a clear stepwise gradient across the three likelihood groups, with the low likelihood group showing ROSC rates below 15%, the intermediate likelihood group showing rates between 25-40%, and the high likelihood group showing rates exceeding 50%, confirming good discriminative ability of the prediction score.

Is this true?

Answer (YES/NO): YES